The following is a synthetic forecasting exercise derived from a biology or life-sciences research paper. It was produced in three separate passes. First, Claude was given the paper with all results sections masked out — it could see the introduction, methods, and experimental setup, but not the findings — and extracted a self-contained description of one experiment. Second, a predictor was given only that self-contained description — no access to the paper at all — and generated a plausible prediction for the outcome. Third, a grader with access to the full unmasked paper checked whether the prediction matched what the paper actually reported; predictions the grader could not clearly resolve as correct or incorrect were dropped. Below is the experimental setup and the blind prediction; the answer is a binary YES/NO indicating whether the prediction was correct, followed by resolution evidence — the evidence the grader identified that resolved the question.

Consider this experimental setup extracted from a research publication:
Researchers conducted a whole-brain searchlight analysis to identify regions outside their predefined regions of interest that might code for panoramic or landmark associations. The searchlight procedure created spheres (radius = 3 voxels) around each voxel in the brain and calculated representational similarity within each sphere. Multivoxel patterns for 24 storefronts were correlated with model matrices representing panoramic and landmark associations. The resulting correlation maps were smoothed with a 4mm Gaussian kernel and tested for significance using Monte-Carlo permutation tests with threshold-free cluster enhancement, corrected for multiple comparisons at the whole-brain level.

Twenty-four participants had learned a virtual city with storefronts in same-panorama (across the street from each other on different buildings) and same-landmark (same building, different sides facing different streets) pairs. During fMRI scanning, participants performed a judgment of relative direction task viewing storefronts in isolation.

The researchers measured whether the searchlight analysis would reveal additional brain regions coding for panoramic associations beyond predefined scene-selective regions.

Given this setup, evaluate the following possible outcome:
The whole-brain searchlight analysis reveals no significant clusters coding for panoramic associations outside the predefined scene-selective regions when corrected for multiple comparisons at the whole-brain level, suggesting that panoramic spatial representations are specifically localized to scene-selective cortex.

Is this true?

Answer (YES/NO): NO